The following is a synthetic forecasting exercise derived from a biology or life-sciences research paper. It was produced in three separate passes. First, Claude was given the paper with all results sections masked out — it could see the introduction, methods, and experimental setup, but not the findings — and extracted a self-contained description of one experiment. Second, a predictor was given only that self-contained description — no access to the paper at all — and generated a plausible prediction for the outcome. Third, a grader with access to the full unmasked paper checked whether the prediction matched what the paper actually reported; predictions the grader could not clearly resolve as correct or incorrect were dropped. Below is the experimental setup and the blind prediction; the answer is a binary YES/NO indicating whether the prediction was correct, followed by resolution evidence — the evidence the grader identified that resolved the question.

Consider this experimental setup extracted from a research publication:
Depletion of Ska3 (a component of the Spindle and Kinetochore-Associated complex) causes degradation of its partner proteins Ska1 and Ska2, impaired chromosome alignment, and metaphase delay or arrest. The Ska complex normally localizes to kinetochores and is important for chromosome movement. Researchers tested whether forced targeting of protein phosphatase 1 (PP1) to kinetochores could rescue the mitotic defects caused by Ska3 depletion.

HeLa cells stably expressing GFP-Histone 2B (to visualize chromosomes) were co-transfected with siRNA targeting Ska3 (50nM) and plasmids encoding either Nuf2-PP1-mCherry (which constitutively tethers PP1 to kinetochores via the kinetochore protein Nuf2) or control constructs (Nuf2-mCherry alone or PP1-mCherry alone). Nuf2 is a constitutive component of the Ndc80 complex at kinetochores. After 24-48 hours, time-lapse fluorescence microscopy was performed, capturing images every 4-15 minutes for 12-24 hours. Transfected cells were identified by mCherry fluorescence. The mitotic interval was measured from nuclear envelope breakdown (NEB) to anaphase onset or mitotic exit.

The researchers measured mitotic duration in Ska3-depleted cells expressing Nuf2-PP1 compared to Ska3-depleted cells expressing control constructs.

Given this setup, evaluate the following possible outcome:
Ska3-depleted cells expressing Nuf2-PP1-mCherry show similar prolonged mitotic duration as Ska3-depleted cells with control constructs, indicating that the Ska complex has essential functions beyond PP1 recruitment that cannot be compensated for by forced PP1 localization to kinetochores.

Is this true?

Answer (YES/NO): NO